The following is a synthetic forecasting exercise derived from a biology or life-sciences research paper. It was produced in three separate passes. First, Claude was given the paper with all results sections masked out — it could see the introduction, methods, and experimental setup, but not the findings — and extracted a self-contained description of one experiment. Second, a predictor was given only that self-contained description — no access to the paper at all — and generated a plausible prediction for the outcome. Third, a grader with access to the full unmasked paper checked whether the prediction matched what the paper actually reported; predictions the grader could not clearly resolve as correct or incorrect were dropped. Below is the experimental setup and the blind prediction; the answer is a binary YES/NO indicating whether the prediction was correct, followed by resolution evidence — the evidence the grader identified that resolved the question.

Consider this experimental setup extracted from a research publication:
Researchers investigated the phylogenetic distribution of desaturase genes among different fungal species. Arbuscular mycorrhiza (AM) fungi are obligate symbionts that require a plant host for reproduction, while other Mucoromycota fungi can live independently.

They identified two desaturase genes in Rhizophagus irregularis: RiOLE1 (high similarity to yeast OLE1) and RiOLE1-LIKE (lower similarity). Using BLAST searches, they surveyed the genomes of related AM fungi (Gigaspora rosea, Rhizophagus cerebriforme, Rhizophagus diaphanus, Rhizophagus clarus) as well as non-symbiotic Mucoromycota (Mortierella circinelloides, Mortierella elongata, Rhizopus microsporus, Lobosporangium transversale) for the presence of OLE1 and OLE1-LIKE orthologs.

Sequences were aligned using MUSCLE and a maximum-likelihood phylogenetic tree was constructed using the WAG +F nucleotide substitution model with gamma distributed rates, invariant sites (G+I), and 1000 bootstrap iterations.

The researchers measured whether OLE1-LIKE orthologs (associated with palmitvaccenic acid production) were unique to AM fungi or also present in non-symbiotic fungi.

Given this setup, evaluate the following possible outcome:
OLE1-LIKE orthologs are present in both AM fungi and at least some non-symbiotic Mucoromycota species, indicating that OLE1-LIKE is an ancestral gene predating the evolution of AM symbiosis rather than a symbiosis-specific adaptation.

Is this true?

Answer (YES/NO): NO